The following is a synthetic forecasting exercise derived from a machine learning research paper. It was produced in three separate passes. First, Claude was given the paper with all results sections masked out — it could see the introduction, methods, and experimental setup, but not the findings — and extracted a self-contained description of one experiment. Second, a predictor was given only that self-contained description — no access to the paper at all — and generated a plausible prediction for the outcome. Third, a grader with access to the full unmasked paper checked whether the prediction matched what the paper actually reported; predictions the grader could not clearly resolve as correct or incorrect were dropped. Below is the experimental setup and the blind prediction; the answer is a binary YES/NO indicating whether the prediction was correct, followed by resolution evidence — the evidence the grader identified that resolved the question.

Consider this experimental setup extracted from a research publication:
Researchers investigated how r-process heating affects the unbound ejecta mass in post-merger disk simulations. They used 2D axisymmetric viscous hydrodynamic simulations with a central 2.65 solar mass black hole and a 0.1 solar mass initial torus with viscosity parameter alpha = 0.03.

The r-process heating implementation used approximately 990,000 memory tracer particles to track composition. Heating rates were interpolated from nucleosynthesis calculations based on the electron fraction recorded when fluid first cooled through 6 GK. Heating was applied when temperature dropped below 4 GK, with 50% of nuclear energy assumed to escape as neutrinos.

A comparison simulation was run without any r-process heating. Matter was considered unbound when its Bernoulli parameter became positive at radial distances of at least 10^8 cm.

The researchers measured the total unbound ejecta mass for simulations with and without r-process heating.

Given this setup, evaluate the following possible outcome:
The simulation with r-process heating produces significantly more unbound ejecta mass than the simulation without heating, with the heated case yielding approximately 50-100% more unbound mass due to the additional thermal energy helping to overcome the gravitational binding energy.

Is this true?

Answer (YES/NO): NO